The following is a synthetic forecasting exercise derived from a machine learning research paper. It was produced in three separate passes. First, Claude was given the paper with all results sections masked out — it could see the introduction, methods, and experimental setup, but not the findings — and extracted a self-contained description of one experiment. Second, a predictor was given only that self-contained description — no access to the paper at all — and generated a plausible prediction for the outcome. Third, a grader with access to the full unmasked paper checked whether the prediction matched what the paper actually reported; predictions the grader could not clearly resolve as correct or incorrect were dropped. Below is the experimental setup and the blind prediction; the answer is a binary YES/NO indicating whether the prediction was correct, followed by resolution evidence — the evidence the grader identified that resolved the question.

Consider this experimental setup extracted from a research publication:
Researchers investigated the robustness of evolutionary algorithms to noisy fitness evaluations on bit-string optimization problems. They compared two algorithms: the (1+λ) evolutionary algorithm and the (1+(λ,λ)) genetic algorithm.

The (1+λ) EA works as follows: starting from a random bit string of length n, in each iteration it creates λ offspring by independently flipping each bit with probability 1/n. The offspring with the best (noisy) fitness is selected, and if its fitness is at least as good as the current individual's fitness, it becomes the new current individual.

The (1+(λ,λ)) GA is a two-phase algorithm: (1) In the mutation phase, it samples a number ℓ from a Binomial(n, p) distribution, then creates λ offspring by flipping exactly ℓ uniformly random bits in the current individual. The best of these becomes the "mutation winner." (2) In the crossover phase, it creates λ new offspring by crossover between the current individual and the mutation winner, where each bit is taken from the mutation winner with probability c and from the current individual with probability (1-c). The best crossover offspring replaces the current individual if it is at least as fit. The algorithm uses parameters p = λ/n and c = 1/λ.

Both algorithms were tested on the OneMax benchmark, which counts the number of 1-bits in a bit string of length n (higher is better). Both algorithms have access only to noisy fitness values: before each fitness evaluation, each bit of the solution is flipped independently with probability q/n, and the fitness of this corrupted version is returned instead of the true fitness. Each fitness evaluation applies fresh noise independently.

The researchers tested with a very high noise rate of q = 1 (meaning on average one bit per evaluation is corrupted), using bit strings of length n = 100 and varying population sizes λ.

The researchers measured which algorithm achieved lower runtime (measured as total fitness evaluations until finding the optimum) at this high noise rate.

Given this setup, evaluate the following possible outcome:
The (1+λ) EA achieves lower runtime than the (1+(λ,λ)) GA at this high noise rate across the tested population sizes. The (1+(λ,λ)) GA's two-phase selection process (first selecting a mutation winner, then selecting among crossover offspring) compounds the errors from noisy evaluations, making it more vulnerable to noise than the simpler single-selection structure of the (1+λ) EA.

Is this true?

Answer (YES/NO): NO